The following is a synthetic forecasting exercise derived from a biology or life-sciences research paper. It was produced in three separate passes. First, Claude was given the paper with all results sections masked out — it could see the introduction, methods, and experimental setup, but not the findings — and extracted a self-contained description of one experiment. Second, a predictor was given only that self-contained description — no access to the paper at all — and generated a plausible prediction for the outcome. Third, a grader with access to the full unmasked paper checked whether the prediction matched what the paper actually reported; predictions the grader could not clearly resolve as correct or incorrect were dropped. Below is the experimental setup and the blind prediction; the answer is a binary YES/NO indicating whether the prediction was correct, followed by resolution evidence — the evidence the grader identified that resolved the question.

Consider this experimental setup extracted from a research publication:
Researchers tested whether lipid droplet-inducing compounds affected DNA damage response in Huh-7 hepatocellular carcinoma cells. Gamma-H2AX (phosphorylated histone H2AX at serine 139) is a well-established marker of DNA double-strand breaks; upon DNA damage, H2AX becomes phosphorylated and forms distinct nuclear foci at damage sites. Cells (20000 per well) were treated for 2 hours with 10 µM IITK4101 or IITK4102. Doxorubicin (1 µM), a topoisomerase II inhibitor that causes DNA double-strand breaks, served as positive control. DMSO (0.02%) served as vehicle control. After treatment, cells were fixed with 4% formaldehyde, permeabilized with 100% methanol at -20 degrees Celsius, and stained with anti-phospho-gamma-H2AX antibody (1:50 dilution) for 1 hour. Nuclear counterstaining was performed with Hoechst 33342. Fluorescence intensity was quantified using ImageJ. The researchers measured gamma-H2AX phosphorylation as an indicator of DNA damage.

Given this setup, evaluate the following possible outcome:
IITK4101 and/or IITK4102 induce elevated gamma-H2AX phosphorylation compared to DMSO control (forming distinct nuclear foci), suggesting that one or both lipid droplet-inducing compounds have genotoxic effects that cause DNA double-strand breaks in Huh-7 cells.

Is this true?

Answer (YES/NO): NO